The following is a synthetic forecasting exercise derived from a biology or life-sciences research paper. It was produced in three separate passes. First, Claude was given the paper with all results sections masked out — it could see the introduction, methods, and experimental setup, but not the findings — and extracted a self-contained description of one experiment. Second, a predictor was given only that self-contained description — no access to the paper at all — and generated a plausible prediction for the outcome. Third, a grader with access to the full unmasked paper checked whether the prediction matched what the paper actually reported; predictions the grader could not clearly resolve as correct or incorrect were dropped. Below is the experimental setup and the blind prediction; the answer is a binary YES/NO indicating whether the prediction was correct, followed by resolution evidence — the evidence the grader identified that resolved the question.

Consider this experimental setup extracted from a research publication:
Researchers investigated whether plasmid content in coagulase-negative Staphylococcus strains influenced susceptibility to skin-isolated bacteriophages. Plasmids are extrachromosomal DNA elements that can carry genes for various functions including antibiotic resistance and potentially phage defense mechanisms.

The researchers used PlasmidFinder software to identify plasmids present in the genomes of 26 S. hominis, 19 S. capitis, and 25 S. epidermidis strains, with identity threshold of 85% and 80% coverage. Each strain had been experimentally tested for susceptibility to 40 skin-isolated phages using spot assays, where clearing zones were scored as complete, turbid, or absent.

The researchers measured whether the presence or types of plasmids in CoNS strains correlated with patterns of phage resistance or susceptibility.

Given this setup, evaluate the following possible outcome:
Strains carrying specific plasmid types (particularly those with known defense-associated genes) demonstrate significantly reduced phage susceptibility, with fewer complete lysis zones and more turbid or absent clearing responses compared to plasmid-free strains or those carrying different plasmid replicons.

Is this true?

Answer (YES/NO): NO